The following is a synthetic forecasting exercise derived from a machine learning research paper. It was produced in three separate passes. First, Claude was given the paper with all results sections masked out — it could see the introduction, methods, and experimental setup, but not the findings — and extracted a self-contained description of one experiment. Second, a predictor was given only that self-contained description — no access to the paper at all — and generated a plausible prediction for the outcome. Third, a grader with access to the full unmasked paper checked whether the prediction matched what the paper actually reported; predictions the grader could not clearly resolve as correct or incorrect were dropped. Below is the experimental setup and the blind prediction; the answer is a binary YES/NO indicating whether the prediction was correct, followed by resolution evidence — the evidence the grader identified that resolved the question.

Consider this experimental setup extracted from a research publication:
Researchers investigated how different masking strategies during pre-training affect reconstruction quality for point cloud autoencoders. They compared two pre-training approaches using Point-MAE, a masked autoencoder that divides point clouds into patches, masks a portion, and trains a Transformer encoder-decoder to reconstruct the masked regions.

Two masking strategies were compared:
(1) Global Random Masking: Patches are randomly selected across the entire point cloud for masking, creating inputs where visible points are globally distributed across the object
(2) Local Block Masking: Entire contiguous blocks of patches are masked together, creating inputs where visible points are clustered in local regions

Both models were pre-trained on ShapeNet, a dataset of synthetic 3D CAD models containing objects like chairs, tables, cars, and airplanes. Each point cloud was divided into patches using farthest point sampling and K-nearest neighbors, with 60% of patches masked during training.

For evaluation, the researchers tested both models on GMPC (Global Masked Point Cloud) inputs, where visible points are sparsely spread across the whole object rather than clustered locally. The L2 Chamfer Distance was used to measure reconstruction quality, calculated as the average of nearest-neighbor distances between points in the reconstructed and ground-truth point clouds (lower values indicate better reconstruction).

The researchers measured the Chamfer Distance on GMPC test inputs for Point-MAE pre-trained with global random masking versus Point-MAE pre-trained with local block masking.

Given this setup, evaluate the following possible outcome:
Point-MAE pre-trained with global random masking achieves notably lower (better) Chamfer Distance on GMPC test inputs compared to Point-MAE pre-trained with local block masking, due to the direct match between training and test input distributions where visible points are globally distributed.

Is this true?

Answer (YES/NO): YES